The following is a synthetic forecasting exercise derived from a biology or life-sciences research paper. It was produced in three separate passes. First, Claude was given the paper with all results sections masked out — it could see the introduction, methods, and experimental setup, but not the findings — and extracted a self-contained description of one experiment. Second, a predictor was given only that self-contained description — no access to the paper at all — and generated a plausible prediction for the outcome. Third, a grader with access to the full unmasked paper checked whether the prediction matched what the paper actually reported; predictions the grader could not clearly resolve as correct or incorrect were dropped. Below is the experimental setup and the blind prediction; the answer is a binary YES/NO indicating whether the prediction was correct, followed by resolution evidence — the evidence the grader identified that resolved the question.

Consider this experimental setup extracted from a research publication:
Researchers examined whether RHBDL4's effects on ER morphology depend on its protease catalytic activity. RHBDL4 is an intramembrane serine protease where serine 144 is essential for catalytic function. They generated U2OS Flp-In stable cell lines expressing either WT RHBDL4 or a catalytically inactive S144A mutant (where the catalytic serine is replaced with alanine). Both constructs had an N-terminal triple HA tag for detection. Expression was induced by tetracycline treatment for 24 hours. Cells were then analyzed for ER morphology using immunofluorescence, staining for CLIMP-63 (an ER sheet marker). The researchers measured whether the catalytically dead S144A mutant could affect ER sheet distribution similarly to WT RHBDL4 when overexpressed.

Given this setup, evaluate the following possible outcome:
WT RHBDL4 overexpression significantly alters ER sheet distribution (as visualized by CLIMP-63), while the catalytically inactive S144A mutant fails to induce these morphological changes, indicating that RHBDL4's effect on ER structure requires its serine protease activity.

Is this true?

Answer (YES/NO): NO